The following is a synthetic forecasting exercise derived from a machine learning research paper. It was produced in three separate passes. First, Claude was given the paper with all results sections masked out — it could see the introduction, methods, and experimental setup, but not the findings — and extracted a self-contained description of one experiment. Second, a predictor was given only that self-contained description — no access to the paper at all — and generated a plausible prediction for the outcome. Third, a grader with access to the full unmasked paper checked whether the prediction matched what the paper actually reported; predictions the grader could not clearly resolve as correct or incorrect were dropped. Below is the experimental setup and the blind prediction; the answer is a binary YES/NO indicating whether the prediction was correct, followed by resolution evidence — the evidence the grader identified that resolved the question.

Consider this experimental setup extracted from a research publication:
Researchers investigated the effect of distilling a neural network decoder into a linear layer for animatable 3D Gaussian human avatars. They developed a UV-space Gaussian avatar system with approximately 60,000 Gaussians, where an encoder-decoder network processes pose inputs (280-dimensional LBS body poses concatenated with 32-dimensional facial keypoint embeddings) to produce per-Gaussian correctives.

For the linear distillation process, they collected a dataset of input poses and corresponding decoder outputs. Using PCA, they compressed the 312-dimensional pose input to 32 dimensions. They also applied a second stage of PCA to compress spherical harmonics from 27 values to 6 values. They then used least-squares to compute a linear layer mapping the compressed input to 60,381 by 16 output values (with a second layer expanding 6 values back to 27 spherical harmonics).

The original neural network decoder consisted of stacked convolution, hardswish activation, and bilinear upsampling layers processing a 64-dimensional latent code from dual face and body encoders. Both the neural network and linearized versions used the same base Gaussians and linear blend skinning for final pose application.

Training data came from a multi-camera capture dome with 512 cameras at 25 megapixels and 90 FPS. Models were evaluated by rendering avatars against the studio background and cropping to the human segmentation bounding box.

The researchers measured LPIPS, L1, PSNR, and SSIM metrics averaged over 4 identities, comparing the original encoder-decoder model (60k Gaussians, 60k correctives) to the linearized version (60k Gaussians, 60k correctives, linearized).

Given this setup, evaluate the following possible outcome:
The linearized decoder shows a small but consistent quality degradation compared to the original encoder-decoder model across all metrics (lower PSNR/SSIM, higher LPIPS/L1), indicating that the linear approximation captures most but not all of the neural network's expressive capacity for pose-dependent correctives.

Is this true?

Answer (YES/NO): YES